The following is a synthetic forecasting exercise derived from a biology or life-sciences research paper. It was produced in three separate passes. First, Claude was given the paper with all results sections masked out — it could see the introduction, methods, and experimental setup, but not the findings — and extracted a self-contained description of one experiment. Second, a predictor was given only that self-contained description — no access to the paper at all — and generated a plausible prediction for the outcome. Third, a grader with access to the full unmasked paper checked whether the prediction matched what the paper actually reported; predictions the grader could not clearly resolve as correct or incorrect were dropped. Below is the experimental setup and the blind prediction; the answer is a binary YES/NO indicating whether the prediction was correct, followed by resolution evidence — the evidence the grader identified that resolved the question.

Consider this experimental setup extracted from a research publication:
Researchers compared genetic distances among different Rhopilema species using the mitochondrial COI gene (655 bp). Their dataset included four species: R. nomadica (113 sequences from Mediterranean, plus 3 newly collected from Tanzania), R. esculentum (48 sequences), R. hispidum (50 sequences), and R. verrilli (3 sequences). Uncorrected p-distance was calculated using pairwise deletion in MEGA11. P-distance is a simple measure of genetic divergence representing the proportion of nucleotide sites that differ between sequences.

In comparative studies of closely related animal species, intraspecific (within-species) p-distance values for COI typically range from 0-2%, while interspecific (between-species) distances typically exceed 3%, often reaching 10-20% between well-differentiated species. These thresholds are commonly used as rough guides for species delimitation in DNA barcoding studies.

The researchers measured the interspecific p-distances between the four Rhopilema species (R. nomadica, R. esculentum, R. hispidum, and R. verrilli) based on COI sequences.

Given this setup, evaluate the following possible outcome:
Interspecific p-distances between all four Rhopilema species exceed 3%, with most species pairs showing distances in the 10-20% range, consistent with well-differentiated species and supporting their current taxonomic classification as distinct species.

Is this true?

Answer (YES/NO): YES